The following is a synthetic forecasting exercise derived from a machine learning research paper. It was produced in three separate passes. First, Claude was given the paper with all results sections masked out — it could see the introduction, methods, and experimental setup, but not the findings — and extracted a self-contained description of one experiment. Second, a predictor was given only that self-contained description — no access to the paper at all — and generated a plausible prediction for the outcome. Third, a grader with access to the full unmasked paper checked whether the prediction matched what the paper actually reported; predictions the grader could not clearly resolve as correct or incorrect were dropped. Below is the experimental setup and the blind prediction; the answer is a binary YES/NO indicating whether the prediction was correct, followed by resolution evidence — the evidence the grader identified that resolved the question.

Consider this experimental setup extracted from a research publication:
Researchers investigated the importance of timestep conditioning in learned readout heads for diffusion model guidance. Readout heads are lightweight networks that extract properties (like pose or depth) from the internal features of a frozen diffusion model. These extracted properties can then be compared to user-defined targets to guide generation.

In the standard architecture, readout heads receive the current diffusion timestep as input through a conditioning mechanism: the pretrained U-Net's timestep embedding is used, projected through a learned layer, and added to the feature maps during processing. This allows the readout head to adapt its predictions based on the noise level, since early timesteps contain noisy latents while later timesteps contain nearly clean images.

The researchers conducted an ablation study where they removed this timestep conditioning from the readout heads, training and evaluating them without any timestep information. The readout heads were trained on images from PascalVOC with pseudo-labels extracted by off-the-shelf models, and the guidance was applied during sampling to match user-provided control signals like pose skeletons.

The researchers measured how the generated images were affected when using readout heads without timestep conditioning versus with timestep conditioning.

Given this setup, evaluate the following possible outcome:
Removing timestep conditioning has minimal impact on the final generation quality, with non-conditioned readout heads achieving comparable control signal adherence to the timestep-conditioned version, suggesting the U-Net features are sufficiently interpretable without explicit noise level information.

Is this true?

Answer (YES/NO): NO